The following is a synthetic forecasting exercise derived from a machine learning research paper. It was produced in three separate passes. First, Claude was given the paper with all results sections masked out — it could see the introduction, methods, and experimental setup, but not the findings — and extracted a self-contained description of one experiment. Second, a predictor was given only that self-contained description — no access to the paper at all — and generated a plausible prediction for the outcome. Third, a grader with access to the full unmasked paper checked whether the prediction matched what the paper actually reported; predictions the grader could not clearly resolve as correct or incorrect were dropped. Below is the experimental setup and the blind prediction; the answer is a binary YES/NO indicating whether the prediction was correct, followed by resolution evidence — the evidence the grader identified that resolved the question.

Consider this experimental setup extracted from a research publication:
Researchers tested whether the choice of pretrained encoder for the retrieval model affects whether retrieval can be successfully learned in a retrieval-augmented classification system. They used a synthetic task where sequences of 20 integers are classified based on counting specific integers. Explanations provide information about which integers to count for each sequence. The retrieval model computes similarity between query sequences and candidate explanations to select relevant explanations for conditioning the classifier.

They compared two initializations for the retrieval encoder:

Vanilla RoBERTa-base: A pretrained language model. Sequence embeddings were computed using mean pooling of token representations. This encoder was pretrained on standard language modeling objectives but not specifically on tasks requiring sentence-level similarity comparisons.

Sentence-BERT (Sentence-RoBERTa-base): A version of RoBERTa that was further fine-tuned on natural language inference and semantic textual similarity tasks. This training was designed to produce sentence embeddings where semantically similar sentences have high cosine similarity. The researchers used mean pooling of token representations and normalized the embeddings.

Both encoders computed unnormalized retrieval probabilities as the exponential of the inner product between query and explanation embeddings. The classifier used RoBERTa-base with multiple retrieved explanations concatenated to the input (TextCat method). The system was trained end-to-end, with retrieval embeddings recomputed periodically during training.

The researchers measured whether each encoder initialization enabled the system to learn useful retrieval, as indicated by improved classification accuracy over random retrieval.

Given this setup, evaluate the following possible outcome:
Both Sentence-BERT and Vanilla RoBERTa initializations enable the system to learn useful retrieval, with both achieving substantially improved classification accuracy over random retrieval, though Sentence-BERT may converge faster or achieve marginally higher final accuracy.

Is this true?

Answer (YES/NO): NO